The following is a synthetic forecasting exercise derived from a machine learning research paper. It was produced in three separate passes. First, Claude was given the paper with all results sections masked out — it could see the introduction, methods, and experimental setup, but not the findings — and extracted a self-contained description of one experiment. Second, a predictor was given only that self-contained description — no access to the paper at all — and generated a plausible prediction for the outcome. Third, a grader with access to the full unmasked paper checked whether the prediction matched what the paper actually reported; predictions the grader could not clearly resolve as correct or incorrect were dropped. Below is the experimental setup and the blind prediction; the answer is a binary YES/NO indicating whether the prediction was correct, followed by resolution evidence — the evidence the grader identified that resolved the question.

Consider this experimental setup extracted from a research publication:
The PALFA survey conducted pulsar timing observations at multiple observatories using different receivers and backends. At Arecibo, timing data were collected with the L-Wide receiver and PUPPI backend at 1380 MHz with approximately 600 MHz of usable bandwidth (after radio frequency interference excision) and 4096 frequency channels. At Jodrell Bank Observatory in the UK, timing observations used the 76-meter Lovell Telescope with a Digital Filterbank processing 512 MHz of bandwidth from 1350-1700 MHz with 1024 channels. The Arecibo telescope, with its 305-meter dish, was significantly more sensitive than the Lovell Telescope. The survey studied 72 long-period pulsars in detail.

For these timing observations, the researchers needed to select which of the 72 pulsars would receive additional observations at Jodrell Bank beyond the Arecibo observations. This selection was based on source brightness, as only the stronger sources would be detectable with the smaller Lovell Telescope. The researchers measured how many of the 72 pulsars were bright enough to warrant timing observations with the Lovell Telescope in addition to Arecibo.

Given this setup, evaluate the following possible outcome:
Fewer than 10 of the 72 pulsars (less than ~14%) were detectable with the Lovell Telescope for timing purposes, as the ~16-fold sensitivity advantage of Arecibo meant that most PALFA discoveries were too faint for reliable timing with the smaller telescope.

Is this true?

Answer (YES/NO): NO